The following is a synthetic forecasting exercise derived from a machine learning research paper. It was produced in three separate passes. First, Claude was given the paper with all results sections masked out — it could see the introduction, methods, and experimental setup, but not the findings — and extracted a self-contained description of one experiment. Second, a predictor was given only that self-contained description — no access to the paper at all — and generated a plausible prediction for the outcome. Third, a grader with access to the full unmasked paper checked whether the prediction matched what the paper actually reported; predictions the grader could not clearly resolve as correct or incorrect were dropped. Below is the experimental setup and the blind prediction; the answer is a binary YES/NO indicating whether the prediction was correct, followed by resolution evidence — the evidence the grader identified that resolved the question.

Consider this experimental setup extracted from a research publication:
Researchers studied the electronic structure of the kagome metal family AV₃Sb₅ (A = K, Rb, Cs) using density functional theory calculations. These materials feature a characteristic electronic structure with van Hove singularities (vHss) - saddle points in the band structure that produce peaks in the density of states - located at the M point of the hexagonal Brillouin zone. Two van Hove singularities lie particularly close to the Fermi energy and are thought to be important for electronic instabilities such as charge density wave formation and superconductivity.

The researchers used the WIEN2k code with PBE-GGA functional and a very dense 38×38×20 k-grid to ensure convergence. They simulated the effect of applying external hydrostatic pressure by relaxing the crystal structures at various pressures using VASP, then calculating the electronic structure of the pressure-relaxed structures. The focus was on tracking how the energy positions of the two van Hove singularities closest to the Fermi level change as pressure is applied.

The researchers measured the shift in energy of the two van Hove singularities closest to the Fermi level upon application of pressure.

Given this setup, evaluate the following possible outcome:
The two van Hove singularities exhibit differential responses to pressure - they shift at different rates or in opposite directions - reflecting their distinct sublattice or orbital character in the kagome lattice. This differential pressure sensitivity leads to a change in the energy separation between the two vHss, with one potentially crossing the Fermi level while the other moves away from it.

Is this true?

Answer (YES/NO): NO